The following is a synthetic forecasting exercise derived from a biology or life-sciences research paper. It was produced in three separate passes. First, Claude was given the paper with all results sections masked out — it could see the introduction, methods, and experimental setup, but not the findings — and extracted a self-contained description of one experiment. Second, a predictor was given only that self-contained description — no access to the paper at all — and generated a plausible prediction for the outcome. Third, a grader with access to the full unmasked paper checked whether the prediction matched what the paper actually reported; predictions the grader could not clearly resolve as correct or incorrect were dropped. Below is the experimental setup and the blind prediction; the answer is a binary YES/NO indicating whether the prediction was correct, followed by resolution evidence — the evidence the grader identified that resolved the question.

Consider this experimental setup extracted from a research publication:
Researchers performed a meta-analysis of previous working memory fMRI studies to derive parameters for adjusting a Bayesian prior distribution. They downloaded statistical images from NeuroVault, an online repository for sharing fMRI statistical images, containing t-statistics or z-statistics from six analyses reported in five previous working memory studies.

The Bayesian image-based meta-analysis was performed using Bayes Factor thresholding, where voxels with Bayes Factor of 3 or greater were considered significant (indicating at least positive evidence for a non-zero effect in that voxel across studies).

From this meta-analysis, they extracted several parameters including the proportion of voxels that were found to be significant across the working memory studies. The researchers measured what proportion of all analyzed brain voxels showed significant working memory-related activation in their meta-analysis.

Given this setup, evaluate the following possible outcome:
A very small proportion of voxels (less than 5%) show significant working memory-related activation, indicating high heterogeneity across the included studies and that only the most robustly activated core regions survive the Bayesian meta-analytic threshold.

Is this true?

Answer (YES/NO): NO